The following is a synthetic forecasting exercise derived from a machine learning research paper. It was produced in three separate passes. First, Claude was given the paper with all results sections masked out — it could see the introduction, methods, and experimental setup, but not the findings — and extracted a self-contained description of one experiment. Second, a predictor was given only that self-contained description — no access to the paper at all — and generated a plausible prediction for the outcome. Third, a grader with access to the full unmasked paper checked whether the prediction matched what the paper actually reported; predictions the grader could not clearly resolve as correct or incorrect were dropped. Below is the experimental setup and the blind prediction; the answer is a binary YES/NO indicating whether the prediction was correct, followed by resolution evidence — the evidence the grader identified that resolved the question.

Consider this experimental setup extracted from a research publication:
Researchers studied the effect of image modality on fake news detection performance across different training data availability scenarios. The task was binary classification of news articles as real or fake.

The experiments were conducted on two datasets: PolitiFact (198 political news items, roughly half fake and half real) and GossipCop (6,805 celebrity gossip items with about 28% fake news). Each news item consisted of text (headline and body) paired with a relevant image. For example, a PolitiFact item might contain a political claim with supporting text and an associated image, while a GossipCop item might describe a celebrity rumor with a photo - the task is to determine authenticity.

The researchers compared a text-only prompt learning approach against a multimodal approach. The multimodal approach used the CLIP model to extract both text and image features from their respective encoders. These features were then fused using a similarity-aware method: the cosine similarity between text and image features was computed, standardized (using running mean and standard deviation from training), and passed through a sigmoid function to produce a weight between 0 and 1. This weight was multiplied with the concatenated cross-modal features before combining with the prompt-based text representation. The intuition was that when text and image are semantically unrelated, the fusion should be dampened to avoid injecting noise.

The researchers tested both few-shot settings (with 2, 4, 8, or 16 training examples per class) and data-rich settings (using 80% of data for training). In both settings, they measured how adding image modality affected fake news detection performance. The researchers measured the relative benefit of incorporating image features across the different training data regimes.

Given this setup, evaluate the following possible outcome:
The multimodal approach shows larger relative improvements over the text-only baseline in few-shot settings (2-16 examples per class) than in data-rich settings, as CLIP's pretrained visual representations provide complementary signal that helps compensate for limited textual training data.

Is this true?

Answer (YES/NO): NO